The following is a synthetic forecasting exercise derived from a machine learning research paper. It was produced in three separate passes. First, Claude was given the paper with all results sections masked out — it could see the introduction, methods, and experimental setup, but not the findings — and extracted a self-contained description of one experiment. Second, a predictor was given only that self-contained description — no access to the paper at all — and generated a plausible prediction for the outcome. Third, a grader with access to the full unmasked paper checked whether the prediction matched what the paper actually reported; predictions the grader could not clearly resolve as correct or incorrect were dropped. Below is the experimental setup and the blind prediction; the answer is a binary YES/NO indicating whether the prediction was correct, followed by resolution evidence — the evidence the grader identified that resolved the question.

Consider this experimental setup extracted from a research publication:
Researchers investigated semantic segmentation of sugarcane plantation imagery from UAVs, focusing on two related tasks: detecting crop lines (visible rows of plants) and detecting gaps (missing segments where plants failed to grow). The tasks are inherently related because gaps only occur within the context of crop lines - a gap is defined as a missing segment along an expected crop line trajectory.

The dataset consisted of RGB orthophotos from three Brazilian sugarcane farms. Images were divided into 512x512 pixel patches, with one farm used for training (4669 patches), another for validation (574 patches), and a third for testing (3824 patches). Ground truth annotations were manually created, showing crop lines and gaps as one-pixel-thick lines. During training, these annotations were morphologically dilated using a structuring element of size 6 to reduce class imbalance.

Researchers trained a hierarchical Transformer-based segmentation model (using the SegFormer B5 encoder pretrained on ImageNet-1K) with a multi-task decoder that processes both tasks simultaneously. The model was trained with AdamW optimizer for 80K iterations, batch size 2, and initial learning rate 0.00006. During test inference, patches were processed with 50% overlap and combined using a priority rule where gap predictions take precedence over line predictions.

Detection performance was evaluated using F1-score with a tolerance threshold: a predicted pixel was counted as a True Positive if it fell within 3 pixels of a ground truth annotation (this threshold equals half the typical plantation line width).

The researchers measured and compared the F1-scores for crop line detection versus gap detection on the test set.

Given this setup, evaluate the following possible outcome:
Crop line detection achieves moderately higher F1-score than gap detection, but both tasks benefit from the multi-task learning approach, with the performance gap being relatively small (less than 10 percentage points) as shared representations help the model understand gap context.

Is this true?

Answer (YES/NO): YES